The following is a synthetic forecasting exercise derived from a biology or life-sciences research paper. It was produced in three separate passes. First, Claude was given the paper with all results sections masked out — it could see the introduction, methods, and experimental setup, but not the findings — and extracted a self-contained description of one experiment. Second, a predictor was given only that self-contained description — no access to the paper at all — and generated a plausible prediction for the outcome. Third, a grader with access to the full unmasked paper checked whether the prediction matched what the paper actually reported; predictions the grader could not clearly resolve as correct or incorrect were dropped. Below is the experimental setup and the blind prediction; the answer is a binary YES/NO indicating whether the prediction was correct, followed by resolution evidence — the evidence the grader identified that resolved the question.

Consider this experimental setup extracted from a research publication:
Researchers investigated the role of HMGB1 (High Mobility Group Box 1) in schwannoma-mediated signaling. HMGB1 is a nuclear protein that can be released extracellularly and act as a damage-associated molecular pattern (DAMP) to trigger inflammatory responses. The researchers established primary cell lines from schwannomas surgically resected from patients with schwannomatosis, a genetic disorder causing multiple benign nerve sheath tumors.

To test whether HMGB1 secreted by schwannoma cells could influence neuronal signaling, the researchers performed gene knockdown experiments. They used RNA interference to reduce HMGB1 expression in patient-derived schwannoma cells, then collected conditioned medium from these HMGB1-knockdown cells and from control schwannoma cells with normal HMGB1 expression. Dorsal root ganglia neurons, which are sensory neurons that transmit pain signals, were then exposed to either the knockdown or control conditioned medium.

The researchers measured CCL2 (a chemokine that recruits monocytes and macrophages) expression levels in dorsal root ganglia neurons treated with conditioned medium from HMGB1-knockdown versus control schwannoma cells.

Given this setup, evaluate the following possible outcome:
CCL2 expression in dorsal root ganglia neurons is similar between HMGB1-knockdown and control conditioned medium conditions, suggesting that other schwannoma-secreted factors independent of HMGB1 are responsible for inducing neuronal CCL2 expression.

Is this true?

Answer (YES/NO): NO